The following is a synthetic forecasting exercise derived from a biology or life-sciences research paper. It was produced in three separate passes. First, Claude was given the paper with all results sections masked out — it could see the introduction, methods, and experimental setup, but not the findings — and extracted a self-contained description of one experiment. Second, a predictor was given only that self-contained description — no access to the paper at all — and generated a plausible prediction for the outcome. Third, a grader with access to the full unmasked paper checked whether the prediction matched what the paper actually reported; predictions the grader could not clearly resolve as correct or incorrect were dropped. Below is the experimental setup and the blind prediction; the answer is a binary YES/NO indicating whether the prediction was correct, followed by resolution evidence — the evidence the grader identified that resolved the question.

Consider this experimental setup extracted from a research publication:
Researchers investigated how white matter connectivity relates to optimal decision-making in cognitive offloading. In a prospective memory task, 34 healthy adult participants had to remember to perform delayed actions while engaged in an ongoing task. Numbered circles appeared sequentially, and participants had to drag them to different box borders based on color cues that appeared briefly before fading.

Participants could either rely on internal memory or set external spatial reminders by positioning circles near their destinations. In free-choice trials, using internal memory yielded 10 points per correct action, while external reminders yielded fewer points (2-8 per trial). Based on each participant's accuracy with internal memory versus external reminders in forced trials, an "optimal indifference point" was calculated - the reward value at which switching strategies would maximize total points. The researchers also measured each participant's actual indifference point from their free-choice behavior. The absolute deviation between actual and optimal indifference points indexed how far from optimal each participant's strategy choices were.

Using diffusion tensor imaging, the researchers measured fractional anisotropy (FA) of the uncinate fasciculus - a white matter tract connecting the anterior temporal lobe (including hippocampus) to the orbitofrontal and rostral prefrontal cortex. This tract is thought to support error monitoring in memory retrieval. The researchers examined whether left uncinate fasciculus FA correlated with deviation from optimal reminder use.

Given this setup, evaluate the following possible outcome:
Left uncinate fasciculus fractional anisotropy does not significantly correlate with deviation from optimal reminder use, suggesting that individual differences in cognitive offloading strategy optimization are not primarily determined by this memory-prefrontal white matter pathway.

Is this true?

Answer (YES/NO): NO